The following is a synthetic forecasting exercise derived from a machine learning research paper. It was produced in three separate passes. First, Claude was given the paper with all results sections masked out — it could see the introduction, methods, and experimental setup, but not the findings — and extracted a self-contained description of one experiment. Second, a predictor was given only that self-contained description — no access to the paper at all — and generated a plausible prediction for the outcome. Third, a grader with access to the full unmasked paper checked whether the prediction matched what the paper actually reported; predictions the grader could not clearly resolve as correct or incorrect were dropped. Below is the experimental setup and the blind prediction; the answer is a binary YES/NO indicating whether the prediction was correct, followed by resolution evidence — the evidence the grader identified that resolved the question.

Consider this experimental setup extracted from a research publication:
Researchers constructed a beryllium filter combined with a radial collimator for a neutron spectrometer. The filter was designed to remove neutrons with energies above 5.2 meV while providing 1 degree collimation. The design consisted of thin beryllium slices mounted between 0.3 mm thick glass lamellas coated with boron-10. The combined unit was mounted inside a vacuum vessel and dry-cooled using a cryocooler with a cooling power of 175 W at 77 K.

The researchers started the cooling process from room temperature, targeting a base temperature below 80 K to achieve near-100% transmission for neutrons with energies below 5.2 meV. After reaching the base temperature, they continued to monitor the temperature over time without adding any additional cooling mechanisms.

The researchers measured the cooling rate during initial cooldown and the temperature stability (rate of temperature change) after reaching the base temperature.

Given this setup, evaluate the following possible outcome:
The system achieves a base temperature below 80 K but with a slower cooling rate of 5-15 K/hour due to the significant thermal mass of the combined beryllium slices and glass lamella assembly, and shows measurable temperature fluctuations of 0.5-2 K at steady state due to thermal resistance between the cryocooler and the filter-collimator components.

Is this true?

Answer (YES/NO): NO